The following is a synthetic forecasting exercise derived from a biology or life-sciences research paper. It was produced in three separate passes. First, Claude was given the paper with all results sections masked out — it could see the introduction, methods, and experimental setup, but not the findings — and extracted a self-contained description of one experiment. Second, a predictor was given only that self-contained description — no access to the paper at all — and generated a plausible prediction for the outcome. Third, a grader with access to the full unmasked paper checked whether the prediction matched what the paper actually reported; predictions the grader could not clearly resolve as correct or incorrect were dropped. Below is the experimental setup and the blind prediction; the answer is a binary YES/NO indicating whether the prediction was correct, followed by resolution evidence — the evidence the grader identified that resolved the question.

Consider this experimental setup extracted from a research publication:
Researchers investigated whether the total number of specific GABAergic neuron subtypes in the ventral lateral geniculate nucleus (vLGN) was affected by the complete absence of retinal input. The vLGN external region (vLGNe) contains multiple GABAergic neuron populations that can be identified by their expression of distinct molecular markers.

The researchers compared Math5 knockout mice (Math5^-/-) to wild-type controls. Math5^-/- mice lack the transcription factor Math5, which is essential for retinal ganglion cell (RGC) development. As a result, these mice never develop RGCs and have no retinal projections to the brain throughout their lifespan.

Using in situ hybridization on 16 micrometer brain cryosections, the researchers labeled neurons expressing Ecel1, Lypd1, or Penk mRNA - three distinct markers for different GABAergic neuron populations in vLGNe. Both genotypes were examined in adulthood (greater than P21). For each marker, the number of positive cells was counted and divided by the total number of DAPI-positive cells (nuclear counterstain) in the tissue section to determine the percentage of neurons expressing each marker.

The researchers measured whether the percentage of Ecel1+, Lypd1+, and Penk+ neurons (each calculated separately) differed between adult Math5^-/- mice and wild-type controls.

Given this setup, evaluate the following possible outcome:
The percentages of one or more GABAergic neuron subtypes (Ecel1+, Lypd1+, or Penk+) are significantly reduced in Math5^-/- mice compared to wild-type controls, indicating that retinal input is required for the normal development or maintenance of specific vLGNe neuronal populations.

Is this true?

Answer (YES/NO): NO